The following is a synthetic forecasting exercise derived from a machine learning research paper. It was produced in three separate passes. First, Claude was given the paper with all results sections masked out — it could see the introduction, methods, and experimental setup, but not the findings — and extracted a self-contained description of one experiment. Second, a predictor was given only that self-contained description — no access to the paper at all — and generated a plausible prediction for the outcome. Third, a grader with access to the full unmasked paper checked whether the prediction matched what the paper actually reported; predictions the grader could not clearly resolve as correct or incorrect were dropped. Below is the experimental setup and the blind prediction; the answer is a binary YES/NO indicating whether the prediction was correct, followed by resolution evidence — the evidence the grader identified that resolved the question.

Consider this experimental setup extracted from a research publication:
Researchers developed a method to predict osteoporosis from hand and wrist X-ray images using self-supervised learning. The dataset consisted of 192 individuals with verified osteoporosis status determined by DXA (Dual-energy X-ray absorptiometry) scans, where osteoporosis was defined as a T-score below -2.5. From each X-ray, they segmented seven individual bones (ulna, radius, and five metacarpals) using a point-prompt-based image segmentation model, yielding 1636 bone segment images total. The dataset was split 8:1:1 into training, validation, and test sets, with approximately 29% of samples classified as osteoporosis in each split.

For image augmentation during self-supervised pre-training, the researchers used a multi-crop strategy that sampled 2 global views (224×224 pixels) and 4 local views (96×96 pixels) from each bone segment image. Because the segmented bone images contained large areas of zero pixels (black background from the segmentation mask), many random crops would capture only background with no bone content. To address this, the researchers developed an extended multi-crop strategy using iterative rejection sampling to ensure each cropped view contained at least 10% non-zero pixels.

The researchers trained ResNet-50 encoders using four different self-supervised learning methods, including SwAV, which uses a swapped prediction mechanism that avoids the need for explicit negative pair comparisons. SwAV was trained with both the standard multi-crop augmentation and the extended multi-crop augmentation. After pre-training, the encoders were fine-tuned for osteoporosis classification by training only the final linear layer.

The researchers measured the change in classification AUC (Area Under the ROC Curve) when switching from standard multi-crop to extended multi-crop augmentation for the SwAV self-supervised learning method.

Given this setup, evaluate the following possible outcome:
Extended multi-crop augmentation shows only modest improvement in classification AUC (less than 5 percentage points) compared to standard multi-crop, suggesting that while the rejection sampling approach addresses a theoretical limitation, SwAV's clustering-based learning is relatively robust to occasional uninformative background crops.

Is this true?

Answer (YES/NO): NO